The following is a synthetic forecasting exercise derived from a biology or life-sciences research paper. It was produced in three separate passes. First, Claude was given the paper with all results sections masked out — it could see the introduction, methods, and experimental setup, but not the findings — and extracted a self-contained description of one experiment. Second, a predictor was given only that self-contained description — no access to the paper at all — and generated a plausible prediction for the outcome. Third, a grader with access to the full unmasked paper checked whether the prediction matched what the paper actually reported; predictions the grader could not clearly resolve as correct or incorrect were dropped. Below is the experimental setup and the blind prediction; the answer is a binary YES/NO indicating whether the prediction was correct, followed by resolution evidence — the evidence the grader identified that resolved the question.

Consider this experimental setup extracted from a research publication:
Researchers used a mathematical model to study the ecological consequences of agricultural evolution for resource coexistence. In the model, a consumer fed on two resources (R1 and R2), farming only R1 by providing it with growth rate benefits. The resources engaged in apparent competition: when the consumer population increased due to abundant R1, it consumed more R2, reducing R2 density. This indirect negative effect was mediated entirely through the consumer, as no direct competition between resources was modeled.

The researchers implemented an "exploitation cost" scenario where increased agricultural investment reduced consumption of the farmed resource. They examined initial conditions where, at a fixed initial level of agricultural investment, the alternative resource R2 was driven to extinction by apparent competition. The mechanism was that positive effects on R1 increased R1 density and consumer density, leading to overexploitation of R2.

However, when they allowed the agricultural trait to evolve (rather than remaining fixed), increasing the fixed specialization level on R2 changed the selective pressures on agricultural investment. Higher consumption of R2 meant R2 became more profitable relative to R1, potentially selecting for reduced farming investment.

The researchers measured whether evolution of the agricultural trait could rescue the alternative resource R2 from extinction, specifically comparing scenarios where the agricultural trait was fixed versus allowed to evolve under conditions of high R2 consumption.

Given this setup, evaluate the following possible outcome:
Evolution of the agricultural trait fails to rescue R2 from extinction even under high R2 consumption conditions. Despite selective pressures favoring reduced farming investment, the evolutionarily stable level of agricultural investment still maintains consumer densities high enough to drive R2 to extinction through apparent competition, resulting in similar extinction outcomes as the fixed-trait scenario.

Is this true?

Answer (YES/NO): NO